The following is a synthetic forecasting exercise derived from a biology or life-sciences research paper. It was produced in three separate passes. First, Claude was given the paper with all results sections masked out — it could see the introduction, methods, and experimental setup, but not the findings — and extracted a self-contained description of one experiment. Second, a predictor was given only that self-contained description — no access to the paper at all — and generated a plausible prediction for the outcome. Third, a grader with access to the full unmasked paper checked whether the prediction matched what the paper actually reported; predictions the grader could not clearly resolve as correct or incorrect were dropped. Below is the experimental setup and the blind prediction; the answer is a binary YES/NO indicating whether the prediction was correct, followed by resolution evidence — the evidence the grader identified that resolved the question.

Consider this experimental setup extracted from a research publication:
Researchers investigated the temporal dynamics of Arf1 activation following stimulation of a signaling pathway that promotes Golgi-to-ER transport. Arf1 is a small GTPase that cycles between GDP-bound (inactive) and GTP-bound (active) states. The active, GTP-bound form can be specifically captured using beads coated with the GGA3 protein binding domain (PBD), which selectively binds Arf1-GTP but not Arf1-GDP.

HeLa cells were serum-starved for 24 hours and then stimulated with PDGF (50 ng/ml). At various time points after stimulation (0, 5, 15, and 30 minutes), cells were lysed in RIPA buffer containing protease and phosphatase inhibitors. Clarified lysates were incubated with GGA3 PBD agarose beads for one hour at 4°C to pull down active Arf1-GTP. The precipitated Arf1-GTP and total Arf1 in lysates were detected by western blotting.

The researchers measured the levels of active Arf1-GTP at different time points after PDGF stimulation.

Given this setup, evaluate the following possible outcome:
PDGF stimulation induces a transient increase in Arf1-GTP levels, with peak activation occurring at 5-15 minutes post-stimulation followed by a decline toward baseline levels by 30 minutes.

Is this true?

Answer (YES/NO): YES